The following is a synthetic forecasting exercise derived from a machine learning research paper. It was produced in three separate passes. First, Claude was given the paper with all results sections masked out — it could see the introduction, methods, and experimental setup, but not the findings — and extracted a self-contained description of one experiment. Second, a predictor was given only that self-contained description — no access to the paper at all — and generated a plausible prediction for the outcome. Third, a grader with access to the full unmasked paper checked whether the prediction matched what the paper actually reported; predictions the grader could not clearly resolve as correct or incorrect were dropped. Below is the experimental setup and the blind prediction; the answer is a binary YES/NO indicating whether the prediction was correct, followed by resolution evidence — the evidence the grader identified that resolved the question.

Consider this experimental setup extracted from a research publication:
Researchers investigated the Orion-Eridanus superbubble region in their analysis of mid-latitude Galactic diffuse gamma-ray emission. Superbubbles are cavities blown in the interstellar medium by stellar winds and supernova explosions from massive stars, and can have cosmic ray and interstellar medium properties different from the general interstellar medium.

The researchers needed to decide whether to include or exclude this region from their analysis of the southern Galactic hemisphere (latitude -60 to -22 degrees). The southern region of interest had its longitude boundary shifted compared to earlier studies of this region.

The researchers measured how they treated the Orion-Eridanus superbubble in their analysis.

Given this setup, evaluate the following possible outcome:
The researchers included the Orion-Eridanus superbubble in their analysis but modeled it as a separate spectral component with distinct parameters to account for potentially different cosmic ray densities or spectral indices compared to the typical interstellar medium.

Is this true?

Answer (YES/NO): NO